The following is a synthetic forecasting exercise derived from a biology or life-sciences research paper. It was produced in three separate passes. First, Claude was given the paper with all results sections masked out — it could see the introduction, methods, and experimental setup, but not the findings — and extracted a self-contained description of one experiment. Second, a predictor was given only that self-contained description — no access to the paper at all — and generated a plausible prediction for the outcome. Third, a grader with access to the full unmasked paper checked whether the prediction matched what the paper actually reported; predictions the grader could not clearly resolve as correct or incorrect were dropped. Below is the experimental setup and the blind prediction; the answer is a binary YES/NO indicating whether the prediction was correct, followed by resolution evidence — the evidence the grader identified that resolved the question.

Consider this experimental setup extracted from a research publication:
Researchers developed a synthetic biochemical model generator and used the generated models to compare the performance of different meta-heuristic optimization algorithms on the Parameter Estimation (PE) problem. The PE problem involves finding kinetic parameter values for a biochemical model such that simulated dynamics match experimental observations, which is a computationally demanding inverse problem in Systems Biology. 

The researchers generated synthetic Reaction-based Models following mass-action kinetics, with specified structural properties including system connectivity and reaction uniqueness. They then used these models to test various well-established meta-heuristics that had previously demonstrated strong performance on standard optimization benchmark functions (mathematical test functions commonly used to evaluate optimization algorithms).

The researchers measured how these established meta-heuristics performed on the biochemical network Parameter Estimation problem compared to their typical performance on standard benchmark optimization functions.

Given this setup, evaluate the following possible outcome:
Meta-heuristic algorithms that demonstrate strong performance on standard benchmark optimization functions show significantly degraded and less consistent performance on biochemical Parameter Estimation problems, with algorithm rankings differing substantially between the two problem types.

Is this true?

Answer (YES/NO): YES